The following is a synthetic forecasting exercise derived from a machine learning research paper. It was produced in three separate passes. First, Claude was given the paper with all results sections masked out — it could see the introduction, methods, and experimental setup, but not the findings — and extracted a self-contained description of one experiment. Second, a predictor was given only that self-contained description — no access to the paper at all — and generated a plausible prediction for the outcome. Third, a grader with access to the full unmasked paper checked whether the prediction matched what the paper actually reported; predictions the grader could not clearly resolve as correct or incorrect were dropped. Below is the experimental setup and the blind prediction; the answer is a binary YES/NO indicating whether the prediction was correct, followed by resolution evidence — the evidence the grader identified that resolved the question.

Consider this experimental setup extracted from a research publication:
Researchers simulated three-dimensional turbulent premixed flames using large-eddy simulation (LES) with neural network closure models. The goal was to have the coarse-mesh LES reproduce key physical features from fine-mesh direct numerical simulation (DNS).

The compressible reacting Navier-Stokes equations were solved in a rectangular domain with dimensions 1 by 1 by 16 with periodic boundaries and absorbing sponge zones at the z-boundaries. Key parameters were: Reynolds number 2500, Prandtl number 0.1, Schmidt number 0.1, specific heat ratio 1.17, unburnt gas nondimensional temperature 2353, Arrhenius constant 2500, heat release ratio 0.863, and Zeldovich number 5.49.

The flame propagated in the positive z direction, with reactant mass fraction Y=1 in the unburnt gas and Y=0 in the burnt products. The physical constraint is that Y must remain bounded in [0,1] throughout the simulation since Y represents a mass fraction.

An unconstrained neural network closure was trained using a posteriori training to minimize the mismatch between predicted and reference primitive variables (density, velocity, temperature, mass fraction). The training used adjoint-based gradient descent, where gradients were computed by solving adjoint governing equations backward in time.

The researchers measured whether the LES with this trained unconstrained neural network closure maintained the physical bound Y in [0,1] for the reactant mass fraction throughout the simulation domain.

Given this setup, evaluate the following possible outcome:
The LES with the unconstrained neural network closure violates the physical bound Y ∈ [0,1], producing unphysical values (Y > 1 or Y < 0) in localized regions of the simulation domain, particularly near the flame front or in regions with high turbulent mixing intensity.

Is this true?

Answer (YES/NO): NO